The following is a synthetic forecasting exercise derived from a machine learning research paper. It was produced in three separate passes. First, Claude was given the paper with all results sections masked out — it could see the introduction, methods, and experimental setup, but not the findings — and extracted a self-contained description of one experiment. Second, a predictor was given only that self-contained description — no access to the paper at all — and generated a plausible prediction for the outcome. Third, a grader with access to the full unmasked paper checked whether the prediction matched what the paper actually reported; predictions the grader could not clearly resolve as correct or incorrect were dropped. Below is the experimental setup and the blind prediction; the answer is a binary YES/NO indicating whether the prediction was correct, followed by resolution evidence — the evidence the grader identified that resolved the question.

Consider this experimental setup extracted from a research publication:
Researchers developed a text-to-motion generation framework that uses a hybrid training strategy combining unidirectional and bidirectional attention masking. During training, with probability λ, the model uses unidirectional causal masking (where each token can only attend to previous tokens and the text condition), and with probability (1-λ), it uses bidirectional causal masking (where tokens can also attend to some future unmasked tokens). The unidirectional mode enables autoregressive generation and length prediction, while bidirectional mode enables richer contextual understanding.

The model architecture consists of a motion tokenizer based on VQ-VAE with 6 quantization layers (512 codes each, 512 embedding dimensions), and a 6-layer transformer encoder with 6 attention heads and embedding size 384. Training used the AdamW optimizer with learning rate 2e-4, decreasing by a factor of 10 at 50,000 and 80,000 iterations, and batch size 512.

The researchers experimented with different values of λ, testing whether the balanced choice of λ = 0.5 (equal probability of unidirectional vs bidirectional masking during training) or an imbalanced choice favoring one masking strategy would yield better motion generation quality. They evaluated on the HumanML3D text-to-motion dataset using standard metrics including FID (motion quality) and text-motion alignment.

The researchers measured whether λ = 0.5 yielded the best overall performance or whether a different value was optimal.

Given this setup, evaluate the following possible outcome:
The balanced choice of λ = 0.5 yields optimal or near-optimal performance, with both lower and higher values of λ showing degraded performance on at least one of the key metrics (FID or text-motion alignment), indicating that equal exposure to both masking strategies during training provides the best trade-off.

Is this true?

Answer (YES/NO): YES